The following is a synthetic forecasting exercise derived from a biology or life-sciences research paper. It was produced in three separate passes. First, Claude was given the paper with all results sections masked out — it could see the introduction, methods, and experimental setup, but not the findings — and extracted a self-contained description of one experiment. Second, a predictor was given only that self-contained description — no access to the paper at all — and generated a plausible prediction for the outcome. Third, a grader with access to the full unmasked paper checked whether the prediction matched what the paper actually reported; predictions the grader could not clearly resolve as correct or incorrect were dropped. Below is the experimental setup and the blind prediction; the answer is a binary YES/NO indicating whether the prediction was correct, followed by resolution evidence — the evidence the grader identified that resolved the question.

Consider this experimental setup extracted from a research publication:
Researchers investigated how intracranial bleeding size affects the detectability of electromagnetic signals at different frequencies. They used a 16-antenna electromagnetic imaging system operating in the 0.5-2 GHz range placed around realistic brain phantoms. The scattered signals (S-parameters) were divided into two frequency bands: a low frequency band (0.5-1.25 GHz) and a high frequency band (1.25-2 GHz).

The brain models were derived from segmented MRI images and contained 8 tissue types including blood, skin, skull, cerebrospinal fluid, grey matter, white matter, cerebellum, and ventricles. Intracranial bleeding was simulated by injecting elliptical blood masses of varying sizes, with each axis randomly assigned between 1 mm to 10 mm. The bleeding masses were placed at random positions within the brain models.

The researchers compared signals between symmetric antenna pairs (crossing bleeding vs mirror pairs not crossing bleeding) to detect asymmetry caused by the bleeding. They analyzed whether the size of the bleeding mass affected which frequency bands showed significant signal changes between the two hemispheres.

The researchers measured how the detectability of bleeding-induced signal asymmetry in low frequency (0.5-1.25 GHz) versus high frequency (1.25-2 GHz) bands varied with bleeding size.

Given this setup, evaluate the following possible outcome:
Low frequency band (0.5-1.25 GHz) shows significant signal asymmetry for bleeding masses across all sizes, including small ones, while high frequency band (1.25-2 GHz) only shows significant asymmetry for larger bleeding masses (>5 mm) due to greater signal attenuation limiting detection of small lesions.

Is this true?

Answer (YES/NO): NO